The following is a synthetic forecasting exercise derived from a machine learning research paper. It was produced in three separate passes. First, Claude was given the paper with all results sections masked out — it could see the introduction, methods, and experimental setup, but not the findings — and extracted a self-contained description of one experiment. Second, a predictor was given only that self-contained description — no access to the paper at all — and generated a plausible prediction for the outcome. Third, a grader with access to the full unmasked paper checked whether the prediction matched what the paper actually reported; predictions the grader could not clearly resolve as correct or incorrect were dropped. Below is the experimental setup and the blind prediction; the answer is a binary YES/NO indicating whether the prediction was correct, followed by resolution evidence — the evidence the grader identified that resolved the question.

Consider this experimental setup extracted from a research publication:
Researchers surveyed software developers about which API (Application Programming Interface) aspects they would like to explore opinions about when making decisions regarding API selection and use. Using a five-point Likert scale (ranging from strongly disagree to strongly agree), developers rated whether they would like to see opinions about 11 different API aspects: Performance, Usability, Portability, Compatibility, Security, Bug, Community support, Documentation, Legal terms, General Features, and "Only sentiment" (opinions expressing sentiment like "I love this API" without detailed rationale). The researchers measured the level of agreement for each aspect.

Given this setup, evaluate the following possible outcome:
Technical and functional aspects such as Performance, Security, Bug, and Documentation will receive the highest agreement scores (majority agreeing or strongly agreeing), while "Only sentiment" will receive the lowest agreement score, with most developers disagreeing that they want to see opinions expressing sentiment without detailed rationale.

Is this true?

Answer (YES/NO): NO